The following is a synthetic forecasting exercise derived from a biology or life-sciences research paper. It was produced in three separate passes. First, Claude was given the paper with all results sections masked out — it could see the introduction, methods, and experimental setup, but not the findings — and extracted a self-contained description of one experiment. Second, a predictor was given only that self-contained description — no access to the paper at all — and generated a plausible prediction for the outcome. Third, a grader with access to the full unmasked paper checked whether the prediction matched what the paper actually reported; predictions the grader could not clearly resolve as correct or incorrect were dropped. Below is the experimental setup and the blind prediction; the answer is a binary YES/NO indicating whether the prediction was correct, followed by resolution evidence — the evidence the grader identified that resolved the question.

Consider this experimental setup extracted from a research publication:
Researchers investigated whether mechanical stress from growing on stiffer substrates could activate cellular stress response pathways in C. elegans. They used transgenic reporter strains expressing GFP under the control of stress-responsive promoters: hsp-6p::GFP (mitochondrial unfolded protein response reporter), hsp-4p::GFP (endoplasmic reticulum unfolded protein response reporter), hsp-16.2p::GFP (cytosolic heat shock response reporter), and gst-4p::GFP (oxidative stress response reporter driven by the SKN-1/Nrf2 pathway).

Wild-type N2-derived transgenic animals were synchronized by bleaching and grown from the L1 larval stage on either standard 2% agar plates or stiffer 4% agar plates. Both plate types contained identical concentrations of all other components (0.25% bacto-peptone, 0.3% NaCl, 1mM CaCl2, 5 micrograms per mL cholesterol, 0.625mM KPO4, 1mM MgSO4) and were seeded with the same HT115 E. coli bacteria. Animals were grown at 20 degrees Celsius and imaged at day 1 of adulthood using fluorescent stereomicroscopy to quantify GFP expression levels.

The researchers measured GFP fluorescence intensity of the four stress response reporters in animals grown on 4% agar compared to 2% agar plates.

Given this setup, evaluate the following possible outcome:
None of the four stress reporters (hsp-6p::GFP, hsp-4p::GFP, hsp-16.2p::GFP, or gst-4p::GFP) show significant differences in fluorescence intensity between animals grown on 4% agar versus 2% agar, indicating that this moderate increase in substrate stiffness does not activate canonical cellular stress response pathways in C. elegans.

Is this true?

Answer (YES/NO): YES